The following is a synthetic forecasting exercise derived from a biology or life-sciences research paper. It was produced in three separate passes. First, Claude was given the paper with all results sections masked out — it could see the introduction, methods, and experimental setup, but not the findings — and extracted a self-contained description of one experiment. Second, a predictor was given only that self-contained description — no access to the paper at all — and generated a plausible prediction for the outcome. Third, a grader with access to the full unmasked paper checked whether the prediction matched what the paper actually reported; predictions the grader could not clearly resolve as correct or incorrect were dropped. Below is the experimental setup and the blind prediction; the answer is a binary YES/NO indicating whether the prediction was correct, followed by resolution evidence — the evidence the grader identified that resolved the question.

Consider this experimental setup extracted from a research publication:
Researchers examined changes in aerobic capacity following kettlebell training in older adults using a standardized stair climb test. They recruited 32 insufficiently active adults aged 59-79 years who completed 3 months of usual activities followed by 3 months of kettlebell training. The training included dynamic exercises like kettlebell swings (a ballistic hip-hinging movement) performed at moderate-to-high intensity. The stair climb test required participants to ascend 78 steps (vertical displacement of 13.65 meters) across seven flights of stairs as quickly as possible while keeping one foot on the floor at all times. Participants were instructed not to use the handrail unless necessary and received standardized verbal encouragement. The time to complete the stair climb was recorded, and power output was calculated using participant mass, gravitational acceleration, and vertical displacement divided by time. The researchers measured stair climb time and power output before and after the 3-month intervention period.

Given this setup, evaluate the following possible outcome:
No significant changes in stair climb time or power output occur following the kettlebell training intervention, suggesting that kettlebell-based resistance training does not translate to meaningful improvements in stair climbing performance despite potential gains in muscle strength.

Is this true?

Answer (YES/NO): NO